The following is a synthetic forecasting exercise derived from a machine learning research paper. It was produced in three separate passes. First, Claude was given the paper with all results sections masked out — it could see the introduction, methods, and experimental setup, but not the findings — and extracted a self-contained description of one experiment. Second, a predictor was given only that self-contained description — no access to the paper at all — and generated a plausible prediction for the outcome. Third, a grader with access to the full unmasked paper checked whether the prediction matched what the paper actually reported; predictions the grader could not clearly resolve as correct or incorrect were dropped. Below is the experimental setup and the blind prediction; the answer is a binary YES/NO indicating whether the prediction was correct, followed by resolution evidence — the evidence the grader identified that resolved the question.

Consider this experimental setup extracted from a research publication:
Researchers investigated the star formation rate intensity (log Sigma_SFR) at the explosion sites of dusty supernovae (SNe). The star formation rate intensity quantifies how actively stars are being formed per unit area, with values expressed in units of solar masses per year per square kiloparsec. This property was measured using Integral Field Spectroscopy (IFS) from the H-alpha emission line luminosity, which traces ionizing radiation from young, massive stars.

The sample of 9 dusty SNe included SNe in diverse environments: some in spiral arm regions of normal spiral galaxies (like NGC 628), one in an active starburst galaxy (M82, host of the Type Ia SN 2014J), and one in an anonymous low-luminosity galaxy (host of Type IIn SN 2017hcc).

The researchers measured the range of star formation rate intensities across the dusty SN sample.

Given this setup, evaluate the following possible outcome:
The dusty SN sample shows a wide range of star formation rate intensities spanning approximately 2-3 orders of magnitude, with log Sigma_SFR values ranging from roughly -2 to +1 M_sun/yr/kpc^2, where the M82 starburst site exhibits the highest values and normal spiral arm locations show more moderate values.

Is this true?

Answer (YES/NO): NO